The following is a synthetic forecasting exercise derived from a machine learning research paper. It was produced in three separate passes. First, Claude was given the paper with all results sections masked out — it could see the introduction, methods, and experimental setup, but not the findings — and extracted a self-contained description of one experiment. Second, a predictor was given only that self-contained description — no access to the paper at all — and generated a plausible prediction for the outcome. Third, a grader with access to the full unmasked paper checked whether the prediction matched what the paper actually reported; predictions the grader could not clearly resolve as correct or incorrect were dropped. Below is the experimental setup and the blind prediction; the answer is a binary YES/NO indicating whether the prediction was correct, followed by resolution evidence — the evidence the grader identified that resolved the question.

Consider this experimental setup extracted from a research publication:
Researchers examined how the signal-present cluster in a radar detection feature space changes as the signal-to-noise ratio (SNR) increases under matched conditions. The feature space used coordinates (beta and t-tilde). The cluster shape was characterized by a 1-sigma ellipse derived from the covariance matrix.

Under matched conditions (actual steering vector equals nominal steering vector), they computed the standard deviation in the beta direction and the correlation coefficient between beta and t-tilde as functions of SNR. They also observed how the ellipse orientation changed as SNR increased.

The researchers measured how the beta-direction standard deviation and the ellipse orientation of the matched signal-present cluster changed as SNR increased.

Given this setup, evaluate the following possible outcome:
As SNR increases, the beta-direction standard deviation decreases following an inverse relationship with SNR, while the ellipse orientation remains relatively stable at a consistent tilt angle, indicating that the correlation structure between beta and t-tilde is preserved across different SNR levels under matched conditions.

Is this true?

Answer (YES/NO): NO